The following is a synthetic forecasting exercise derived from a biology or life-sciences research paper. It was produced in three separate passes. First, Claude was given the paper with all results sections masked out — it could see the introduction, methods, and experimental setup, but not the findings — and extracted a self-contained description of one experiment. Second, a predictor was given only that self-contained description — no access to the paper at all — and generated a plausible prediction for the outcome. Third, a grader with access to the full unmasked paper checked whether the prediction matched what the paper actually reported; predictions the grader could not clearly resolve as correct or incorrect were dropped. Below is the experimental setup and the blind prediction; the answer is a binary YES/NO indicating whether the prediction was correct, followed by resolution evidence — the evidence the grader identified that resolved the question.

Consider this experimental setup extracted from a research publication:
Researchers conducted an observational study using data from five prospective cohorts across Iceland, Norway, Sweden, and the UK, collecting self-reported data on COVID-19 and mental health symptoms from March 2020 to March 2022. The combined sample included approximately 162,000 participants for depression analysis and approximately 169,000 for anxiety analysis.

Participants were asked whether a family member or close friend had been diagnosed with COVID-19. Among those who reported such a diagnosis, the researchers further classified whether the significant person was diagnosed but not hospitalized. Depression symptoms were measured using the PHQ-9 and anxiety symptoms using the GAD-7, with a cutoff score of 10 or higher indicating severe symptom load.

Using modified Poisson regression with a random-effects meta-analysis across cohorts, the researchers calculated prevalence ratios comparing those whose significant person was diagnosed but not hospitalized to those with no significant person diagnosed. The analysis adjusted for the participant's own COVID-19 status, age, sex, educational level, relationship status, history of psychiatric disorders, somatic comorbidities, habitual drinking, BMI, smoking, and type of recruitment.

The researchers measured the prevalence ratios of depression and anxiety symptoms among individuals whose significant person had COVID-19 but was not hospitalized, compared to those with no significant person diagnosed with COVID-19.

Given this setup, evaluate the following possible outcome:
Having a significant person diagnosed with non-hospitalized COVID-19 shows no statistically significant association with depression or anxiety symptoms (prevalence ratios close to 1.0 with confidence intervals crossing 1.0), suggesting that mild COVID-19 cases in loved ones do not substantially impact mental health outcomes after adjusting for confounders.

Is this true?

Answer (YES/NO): NO